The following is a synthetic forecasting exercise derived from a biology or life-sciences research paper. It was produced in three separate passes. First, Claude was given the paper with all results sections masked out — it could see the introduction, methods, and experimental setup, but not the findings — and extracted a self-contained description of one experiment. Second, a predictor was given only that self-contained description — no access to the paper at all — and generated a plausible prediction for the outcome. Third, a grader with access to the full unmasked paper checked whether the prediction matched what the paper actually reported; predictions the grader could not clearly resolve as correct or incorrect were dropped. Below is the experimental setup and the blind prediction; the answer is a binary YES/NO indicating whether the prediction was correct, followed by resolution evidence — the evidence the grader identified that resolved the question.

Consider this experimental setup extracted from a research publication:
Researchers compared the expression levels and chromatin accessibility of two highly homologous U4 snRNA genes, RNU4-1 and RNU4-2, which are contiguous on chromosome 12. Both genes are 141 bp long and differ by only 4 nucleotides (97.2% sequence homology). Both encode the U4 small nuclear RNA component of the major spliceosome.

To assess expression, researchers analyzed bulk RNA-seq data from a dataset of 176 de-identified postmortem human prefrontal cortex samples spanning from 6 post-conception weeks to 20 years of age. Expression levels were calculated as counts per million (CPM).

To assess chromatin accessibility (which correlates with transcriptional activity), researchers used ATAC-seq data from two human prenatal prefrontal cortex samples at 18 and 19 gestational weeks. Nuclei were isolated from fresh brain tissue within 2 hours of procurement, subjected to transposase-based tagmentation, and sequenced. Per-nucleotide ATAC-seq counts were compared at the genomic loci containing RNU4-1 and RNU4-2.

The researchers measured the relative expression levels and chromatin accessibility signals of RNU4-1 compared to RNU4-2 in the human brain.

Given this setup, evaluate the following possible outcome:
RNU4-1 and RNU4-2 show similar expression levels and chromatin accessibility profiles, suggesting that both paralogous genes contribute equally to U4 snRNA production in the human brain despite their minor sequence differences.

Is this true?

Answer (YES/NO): NO